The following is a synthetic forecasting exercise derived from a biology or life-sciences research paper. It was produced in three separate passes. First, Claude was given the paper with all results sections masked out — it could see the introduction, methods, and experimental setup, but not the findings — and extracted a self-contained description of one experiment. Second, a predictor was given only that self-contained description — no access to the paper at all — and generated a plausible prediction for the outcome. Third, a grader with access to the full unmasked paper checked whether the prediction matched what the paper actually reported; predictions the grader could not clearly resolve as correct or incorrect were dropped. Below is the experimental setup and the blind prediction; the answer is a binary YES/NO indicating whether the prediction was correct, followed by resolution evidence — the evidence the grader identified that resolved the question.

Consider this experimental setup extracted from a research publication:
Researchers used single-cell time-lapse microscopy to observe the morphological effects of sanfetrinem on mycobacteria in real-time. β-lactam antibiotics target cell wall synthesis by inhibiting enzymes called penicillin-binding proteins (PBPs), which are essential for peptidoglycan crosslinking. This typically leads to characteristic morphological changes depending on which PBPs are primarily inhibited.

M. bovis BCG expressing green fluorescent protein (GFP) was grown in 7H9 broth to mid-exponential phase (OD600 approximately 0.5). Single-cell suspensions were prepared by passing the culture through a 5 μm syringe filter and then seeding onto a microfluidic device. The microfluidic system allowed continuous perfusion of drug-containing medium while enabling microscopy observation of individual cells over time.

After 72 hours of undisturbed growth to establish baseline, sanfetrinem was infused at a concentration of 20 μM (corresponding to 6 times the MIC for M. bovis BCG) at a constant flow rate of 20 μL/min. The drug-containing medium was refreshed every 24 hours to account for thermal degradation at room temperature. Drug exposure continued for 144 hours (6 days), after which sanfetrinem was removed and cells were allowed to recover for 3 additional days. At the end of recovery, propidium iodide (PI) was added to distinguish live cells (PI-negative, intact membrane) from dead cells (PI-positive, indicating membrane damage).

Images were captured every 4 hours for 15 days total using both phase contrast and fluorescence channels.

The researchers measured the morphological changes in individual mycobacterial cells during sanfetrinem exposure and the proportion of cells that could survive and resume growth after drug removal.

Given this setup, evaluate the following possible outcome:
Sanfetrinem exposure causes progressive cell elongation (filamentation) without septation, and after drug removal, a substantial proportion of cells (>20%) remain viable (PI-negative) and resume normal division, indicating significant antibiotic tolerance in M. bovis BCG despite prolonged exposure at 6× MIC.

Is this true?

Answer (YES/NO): NO